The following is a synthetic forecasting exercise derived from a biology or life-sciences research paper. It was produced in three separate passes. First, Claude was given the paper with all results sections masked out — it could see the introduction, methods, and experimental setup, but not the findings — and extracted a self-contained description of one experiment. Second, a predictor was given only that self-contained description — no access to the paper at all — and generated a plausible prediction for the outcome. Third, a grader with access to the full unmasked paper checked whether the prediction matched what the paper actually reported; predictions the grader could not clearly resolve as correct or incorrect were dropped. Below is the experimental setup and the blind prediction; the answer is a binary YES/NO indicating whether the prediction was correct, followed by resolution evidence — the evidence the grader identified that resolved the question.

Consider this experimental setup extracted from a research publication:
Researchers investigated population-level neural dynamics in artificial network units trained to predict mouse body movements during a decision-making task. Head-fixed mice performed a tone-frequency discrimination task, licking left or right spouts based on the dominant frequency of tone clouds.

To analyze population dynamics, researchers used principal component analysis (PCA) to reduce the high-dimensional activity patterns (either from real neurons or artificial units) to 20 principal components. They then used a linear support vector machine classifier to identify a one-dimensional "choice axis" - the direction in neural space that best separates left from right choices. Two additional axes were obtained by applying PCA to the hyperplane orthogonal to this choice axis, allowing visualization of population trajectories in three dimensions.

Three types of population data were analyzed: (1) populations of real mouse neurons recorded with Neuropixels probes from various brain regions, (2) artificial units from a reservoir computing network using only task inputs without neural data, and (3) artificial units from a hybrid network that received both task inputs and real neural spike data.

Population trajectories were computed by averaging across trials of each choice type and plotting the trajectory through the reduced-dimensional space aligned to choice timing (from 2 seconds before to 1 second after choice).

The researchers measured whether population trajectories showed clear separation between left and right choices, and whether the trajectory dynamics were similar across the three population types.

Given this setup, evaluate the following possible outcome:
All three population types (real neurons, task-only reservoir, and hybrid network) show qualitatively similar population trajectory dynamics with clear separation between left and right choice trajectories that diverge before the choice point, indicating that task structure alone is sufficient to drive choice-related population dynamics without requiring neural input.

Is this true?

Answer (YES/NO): NO